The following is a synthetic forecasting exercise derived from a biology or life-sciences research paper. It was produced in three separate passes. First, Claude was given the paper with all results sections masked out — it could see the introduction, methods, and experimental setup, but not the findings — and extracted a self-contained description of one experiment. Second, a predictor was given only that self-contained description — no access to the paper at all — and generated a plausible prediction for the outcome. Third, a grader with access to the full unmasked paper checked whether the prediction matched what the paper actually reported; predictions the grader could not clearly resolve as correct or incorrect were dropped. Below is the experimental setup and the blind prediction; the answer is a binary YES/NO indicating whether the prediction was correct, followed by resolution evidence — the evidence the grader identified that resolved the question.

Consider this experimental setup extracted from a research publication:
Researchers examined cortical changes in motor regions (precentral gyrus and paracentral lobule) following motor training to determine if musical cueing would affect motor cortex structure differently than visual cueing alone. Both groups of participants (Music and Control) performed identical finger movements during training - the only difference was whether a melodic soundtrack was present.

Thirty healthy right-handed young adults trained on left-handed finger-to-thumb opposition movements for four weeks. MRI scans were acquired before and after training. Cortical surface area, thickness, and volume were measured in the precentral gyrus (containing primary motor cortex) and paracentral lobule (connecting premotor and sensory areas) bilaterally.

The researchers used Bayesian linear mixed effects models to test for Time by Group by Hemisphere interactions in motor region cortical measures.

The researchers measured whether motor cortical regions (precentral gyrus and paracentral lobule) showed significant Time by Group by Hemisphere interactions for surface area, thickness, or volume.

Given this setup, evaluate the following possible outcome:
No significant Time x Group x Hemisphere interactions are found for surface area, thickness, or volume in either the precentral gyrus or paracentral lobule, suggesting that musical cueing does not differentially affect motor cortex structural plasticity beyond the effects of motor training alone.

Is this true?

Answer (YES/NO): YES